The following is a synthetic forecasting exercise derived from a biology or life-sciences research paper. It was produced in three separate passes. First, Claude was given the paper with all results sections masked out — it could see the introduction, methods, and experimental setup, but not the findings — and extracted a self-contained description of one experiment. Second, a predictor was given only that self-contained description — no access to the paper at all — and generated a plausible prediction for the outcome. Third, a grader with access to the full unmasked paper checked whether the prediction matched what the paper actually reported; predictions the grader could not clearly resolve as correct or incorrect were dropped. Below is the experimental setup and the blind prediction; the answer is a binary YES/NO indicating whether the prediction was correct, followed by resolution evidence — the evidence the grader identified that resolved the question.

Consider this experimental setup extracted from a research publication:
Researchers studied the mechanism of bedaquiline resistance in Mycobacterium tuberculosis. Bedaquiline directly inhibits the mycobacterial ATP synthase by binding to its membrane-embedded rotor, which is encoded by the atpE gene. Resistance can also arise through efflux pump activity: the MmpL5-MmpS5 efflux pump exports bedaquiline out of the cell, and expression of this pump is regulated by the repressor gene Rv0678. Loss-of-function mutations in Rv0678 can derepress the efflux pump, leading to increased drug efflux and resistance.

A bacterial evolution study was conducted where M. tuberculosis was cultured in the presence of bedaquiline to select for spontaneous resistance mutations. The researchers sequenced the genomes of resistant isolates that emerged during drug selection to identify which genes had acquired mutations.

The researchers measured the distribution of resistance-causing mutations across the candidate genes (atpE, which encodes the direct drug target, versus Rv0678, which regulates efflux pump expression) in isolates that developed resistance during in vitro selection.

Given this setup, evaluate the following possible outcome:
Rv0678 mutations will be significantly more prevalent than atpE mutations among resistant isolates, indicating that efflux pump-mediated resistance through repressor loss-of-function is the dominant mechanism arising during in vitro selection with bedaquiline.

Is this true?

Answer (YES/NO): YES